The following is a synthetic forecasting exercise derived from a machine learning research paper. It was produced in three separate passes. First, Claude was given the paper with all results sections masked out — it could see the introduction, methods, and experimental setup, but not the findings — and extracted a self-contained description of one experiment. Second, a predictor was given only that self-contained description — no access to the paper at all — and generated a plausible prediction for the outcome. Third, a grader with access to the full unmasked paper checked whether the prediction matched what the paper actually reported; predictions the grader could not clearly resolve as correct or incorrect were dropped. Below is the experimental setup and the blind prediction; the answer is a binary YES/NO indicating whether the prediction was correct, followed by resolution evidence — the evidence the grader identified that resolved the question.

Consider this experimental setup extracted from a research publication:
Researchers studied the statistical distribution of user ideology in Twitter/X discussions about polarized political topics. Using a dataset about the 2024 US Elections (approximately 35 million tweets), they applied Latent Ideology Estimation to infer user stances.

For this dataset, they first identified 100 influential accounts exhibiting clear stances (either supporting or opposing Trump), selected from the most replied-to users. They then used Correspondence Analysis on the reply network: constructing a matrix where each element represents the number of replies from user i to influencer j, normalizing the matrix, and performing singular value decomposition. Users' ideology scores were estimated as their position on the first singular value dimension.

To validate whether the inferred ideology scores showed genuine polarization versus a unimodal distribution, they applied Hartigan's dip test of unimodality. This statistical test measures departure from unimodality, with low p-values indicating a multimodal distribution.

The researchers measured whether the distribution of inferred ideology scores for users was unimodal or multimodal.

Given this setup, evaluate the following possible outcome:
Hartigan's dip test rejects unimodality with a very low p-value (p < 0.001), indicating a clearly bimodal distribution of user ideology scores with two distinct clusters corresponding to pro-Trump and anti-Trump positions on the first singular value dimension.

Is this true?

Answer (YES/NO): YES